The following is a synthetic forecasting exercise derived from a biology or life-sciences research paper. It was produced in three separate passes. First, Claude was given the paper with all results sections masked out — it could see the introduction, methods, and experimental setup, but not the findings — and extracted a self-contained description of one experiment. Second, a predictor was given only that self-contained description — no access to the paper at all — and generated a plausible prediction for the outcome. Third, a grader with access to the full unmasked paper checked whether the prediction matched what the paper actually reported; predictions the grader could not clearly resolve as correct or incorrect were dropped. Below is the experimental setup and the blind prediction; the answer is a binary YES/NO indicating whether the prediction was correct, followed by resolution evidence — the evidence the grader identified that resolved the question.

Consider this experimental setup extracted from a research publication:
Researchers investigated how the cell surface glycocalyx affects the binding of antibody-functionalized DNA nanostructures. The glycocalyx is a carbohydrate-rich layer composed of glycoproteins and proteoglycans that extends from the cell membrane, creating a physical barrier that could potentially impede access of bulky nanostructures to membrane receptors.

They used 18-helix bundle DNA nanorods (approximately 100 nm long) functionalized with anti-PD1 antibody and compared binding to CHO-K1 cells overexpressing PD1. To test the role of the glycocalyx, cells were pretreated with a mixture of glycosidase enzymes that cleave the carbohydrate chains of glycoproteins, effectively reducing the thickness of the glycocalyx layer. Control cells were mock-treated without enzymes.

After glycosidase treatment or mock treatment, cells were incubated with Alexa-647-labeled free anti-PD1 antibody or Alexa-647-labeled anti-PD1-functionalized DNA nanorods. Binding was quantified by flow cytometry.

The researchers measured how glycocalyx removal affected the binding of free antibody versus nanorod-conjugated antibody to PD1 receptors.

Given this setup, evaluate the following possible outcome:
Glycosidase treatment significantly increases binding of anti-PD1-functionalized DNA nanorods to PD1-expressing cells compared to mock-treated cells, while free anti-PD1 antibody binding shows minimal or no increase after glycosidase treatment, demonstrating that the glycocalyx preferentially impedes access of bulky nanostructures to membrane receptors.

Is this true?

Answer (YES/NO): YES